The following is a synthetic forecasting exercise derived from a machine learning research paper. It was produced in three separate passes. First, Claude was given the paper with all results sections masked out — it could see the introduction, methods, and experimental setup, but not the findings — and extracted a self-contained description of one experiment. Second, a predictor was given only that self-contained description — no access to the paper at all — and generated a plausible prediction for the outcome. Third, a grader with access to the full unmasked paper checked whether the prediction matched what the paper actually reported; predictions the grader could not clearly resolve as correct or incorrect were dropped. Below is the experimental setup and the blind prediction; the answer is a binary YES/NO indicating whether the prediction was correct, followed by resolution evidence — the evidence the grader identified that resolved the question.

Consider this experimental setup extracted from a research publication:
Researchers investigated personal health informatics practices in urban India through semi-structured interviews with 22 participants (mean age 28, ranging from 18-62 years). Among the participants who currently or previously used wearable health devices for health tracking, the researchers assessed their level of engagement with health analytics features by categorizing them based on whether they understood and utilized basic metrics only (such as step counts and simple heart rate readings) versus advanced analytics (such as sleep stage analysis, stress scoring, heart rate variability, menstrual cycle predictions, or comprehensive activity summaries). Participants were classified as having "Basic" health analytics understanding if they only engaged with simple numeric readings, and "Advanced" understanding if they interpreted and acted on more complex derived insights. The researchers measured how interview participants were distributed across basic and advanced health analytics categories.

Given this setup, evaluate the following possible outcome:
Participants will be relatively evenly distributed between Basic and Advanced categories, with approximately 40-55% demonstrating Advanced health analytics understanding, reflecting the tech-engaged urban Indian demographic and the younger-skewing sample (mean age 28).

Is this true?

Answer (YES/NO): YES